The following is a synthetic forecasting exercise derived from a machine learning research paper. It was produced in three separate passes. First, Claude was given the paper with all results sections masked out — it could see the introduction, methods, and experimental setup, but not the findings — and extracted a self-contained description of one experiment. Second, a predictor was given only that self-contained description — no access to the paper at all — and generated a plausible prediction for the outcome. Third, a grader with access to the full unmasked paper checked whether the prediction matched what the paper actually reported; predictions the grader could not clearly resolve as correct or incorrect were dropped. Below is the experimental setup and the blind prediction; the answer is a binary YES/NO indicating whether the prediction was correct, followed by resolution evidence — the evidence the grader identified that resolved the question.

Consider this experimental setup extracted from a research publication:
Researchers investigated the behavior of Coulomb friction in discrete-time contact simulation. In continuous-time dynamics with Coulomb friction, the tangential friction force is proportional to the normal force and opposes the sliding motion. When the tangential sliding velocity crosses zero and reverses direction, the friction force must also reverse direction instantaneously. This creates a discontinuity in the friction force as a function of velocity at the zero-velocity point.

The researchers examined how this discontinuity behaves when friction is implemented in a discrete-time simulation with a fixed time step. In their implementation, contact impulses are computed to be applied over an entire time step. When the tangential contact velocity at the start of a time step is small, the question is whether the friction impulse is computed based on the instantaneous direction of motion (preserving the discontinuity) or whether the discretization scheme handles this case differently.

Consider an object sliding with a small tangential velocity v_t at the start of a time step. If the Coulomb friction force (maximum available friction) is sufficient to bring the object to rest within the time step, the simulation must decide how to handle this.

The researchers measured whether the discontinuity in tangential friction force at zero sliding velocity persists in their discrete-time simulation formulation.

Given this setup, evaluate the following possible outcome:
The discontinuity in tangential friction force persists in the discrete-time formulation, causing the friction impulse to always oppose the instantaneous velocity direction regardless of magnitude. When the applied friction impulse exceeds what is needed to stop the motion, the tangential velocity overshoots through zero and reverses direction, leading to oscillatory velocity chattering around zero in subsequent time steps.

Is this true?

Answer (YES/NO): NO